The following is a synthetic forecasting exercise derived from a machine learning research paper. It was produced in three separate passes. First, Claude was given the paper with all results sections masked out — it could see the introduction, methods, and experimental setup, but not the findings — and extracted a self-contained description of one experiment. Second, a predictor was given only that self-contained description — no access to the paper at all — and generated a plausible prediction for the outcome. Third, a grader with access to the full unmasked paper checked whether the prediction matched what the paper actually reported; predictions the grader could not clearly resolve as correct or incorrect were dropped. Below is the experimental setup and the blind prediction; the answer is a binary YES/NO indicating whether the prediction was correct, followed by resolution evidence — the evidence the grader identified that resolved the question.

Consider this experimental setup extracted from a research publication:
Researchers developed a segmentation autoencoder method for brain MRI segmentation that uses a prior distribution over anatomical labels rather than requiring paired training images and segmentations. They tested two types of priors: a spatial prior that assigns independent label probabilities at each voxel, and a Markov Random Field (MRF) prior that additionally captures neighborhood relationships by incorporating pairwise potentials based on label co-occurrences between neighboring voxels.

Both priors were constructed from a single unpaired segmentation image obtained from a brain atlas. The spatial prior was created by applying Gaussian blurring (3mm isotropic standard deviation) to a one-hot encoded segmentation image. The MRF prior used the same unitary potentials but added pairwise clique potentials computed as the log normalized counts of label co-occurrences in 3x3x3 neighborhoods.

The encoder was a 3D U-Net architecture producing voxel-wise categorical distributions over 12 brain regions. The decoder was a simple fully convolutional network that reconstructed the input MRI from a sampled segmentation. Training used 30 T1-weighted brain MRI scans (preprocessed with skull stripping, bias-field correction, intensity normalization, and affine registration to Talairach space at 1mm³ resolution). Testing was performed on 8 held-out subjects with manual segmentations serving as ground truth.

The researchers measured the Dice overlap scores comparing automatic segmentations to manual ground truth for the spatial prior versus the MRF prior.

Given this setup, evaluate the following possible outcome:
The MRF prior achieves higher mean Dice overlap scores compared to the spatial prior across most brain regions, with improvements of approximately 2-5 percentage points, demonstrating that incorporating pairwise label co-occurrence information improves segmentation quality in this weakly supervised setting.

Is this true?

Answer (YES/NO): NO